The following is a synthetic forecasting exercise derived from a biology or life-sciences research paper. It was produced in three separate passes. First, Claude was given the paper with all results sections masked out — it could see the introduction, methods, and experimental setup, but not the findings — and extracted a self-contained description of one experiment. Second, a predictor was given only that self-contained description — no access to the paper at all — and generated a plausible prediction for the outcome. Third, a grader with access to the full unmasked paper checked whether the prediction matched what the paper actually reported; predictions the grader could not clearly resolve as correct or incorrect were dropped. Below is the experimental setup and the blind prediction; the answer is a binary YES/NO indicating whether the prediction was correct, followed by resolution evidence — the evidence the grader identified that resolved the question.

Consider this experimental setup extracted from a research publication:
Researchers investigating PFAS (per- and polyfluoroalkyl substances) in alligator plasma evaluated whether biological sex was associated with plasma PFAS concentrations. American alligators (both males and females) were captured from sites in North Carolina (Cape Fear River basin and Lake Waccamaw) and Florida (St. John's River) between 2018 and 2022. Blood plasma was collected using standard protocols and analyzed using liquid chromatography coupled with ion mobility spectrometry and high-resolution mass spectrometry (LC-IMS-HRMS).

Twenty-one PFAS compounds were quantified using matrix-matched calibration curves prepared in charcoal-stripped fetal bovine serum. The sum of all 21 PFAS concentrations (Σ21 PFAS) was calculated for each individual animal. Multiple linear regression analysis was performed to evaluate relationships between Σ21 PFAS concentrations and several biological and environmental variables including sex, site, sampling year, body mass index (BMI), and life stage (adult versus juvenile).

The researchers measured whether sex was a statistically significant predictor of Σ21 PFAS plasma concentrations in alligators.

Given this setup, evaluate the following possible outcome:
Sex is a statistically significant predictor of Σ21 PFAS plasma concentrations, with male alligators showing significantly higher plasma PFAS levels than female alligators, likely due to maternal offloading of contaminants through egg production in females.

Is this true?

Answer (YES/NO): NO